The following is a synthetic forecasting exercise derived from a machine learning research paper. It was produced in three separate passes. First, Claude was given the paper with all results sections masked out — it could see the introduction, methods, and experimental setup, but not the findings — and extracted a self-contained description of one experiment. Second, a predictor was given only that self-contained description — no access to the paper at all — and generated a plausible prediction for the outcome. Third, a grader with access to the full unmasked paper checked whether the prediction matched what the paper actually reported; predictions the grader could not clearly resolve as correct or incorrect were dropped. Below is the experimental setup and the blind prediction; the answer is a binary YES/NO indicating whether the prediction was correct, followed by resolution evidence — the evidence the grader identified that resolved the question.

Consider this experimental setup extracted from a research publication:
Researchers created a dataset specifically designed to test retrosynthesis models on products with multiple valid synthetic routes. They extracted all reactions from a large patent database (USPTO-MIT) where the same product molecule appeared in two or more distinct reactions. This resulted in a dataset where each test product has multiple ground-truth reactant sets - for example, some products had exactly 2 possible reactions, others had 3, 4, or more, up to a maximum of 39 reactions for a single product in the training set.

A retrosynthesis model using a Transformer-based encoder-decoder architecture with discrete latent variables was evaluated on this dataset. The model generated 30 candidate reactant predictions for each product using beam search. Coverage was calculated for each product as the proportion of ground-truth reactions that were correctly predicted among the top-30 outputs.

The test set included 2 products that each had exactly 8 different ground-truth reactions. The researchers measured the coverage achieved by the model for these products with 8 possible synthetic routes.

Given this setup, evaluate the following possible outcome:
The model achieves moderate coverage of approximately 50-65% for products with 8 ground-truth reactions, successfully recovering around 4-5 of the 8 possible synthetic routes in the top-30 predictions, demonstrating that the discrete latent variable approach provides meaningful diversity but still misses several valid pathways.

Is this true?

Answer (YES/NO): NO